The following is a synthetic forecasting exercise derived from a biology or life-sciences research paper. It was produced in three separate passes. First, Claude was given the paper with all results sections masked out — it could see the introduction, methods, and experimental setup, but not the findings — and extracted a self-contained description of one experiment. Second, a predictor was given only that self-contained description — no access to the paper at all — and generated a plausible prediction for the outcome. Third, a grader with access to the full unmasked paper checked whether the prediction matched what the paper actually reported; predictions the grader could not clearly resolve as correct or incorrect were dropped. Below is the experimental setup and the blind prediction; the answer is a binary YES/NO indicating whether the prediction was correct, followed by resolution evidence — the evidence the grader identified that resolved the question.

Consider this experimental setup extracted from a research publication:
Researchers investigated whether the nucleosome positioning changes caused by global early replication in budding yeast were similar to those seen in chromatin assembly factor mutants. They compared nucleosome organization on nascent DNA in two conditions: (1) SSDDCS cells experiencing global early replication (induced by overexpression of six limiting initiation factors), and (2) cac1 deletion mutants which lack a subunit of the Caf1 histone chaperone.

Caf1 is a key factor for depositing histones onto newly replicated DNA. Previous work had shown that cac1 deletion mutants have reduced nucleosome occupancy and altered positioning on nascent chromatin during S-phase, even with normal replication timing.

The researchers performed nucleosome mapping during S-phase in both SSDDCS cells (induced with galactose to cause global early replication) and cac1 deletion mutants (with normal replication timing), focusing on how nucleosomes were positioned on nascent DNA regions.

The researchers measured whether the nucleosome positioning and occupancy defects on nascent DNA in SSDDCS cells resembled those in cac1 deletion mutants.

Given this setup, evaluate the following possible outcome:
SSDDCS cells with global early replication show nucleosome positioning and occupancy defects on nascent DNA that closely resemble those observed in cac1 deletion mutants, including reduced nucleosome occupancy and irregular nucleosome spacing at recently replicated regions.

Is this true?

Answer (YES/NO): YES